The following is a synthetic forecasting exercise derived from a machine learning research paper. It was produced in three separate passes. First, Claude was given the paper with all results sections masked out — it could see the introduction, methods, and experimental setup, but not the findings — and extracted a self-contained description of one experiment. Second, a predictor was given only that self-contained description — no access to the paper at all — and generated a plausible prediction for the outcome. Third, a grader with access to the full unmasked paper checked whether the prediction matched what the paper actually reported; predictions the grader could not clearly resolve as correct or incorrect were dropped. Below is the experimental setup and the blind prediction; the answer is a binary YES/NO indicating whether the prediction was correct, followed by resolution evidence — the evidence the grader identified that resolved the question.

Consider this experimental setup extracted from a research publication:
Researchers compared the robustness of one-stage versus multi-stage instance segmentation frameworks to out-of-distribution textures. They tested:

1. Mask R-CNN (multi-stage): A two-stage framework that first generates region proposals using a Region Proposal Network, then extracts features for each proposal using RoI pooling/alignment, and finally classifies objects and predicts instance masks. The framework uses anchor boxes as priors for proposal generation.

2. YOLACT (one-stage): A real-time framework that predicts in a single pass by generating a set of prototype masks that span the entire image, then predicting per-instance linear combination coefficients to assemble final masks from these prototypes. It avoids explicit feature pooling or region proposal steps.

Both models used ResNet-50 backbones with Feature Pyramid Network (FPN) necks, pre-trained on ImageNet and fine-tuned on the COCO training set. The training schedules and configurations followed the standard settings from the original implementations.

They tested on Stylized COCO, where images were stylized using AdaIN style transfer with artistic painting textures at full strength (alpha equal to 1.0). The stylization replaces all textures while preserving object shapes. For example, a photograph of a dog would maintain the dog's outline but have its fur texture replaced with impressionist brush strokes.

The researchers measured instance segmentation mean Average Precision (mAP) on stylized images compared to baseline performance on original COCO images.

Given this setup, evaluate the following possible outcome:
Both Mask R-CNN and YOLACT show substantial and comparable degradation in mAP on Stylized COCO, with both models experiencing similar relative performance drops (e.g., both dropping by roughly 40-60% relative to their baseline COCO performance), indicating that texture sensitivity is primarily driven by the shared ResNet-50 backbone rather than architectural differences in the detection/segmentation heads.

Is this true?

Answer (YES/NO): NO